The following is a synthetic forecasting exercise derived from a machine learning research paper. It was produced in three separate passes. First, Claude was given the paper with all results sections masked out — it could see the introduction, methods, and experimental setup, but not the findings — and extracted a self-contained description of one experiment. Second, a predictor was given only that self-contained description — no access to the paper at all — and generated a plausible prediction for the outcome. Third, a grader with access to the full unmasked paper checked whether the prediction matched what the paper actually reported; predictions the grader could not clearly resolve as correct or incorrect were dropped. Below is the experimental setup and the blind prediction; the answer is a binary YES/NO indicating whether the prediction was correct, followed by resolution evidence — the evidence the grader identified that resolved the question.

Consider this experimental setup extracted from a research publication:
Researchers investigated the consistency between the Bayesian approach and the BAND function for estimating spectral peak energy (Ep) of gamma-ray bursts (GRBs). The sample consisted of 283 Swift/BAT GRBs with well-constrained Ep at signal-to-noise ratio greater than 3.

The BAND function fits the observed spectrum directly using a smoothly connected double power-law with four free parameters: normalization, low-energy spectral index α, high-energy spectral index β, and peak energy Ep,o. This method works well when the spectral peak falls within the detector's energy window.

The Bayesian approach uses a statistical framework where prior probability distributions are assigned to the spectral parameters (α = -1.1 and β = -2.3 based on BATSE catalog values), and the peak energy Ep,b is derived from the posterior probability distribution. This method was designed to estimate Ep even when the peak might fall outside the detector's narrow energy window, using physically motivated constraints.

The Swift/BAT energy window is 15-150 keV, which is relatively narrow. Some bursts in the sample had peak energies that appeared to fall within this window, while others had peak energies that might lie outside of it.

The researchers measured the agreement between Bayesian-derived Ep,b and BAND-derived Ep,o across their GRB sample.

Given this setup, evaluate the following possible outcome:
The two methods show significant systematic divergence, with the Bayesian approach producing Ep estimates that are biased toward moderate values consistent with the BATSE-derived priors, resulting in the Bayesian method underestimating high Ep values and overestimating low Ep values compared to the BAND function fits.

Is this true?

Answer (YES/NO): NO